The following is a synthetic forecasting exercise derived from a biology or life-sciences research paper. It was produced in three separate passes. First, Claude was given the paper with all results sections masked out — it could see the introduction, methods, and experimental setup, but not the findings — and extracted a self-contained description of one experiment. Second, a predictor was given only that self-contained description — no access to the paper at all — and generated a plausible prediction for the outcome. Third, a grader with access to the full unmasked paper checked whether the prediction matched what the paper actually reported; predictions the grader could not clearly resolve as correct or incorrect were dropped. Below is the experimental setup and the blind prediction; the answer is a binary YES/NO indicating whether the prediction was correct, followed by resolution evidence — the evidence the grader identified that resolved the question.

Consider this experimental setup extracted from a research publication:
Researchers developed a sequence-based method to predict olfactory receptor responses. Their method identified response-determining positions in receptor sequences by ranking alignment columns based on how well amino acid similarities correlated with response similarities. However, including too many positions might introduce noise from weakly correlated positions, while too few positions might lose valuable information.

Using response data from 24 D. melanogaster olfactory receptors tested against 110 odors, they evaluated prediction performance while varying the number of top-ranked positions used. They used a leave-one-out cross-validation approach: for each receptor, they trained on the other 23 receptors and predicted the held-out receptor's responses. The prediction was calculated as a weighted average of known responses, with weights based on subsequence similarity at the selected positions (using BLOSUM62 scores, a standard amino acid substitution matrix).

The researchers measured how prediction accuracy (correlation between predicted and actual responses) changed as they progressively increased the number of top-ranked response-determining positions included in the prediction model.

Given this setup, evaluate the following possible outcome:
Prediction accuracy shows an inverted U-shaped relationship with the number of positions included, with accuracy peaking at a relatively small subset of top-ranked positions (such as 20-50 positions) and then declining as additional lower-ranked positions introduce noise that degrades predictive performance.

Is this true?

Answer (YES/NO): NO